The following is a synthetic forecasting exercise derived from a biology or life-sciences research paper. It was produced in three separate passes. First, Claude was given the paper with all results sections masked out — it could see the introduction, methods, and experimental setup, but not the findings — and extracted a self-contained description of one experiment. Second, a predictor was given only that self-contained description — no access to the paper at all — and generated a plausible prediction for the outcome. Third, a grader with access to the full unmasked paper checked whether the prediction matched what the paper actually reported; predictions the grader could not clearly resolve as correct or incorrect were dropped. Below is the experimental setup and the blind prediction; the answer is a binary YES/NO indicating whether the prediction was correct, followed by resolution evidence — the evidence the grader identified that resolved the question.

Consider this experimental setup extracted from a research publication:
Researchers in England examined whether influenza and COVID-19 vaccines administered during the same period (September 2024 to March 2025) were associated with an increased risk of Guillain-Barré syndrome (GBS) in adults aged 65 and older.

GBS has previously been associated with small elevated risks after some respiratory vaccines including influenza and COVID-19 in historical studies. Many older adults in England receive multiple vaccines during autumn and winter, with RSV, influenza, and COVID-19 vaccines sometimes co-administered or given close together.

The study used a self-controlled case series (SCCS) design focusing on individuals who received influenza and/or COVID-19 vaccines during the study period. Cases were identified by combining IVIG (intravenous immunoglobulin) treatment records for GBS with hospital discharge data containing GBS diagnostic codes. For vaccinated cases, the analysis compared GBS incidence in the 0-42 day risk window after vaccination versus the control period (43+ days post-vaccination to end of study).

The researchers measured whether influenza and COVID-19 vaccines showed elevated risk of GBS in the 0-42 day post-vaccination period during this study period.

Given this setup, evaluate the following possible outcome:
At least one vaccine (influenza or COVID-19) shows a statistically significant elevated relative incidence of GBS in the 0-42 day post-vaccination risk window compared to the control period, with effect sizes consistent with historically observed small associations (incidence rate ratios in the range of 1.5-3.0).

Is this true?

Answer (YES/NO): NO